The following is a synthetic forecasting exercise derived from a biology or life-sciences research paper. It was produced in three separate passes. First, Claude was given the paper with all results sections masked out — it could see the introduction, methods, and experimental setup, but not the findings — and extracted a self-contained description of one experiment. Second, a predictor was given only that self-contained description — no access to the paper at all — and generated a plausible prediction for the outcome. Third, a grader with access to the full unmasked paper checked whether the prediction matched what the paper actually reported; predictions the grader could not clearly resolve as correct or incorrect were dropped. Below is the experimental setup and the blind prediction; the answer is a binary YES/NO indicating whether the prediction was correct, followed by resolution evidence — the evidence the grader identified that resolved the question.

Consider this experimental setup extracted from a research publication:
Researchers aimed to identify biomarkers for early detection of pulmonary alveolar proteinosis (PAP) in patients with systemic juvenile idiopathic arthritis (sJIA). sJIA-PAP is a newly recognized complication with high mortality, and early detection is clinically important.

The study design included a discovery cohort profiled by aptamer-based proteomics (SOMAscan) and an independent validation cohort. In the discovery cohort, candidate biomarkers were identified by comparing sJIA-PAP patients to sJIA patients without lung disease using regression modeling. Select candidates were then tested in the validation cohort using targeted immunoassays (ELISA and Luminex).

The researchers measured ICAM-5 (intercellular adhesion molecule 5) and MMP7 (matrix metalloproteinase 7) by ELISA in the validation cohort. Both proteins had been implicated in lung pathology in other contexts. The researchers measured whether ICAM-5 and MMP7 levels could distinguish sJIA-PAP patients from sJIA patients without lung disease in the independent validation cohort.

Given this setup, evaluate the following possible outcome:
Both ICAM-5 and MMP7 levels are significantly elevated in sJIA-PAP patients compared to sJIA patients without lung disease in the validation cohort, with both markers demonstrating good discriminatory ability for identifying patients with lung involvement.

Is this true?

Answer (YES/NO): NO